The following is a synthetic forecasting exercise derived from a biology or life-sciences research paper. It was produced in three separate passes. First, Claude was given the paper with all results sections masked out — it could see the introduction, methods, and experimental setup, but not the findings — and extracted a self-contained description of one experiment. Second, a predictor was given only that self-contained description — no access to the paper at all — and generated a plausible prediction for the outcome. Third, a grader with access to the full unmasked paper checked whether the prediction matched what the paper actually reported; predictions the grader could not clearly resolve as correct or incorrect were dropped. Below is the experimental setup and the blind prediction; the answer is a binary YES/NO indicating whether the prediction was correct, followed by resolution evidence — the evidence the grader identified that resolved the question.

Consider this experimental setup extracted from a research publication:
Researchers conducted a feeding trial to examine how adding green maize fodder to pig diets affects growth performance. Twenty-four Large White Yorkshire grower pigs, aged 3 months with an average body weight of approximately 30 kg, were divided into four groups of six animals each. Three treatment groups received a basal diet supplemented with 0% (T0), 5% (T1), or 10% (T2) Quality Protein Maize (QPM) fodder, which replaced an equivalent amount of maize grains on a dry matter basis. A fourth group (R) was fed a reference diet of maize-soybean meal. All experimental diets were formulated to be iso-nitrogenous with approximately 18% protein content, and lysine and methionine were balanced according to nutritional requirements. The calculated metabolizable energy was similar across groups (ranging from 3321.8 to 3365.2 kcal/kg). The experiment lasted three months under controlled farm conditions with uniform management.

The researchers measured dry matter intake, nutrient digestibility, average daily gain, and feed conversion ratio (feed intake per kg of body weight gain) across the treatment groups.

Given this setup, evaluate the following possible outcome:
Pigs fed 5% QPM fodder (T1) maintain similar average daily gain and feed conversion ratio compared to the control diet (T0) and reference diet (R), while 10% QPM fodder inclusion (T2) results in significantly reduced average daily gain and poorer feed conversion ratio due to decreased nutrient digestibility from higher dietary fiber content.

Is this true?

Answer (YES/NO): NO